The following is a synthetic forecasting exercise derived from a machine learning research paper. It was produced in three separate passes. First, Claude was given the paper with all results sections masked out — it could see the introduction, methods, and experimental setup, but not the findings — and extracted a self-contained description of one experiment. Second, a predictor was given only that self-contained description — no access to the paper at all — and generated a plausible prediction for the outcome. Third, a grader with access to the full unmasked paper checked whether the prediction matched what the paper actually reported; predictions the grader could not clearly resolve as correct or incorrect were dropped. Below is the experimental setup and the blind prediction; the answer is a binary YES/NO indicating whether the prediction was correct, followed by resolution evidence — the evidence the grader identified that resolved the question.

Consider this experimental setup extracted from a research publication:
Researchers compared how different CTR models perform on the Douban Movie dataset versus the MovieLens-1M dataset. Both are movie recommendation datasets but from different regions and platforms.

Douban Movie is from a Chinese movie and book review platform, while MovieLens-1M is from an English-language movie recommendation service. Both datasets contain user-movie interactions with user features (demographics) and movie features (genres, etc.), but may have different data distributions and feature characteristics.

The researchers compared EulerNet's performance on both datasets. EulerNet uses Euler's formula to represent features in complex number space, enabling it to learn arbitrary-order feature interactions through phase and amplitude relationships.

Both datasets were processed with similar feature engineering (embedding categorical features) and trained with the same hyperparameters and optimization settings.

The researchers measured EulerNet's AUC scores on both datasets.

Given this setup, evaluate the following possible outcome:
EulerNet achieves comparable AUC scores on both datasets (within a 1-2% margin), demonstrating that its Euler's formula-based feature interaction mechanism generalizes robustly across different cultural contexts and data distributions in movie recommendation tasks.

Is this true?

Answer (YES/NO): NO